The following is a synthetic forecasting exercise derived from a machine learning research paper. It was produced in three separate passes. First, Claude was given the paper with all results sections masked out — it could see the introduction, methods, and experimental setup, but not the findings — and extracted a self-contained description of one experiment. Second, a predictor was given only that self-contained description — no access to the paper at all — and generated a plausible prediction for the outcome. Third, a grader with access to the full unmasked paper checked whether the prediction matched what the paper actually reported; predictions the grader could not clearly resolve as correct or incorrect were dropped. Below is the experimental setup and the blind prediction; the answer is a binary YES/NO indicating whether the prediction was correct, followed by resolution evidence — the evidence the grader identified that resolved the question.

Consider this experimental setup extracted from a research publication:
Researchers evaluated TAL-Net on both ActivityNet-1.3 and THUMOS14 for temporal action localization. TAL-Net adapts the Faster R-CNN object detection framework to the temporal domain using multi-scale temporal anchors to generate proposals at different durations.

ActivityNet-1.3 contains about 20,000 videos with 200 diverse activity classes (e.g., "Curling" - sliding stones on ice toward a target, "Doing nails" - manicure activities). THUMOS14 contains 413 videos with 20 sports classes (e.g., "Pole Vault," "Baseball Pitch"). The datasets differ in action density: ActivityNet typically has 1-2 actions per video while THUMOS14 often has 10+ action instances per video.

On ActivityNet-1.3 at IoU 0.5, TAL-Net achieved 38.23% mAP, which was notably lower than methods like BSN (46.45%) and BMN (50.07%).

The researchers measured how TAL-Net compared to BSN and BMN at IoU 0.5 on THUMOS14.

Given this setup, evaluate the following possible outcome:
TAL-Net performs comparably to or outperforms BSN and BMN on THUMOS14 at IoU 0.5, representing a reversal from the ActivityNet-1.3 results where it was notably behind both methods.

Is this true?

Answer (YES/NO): YES